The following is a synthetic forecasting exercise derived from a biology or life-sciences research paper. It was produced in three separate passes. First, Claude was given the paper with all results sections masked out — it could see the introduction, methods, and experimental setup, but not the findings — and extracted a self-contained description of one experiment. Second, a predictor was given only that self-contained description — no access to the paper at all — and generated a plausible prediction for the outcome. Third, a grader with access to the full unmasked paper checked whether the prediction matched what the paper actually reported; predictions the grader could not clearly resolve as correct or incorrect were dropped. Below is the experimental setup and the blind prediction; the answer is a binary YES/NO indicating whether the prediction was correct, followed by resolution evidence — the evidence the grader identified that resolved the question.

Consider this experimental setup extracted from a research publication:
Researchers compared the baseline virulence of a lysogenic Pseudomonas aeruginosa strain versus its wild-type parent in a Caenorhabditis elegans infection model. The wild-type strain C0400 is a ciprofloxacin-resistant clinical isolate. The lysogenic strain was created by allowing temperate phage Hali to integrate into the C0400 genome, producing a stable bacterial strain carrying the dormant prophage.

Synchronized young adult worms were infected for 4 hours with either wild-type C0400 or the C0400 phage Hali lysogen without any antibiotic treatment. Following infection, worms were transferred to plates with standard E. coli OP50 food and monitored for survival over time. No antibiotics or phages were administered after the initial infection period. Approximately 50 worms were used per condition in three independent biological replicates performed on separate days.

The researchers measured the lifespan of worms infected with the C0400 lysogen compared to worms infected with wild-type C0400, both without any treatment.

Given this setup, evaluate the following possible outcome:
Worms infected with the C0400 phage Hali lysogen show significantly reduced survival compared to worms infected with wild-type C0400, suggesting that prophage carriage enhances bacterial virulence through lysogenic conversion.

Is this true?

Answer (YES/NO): NO